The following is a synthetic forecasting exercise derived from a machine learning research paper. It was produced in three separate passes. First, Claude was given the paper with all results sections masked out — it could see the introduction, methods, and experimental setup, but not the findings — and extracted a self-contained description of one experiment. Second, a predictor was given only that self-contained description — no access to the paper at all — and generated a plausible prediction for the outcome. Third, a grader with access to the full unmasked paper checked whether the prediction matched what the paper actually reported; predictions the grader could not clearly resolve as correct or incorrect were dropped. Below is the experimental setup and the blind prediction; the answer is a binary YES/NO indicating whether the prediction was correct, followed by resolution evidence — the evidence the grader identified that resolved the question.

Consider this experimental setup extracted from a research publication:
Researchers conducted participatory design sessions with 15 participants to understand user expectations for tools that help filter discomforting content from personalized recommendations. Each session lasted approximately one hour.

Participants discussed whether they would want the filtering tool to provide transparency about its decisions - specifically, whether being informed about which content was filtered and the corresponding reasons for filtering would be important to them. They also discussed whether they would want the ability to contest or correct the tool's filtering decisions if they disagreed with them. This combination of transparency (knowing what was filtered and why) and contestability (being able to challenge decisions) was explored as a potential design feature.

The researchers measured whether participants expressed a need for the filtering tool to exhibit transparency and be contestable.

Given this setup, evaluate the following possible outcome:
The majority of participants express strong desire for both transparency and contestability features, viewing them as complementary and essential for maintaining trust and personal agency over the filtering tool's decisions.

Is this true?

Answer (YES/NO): YES